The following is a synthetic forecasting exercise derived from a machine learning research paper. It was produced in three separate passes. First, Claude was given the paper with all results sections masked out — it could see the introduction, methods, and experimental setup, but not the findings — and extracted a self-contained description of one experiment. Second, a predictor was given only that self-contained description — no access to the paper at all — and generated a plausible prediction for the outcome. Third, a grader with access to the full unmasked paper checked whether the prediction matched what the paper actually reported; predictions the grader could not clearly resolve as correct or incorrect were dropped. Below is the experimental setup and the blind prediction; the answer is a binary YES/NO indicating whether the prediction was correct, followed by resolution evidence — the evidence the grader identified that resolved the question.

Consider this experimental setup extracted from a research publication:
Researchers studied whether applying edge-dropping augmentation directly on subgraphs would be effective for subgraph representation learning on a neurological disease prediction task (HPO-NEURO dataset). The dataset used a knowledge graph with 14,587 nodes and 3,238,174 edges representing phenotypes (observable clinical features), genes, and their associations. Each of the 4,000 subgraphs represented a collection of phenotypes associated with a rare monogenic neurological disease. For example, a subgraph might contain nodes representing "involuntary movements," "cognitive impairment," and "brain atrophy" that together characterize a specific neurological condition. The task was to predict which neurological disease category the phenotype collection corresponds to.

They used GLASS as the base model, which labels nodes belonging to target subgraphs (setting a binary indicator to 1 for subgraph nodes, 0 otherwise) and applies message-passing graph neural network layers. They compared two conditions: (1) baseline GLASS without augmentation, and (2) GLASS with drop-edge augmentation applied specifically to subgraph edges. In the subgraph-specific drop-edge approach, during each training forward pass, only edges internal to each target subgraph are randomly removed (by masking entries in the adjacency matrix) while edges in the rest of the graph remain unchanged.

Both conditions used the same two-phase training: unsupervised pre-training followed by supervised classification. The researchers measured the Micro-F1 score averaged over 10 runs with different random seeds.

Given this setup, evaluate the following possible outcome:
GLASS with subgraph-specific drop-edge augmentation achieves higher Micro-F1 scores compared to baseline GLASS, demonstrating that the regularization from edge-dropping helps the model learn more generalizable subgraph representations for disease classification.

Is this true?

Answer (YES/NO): NO